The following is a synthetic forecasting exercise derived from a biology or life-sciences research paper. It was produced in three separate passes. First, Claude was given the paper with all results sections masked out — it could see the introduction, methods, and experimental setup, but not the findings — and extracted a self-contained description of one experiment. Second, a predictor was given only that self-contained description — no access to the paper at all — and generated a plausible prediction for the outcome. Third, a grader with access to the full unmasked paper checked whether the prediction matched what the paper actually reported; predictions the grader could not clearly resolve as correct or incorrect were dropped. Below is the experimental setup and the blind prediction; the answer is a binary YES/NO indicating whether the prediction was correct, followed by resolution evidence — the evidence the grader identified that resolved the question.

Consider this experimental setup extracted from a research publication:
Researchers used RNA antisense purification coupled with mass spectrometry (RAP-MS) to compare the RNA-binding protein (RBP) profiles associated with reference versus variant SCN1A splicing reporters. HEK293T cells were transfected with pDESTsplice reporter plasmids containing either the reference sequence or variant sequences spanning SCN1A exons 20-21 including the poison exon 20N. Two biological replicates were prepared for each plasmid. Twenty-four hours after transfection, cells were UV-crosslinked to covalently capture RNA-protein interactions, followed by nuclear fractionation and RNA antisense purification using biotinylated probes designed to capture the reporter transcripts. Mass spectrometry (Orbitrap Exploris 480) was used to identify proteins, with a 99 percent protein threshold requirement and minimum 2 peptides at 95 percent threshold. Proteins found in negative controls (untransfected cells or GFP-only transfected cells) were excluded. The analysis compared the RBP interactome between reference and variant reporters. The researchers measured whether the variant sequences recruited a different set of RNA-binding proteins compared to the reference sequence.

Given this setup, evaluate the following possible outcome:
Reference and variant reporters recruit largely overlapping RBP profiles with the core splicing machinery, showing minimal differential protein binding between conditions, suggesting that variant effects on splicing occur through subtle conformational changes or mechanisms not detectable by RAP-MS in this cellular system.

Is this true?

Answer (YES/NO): NO